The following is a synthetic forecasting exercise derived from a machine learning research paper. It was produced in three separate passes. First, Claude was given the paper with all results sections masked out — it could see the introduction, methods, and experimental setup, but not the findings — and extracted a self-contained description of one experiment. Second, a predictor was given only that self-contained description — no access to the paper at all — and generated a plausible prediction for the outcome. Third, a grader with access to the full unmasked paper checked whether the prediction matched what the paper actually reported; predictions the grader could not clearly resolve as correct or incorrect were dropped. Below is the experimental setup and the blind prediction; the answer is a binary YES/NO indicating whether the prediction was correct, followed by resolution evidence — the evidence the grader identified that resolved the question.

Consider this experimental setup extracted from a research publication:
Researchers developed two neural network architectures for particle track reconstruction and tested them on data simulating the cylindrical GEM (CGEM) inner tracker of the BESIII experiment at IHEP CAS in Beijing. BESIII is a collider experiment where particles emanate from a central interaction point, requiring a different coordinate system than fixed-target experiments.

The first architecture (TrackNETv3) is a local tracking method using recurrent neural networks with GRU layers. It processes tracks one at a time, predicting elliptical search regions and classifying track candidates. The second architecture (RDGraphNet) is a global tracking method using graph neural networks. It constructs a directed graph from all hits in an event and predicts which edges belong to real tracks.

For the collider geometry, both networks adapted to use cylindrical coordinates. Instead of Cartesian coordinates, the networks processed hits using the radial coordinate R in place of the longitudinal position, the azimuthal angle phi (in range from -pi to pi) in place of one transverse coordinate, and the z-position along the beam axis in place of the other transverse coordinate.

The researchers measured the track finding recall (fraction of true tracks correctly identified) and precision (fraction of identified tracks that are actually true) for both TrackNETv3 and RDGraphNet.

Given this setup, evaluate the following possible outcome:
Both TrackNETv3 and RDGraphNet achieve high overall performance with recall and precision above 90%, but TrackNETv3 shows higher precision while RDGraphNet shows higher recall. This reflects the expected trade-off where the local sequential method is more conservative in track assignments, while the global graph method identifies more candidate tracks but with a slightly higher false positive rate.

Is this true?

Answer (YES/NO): NO